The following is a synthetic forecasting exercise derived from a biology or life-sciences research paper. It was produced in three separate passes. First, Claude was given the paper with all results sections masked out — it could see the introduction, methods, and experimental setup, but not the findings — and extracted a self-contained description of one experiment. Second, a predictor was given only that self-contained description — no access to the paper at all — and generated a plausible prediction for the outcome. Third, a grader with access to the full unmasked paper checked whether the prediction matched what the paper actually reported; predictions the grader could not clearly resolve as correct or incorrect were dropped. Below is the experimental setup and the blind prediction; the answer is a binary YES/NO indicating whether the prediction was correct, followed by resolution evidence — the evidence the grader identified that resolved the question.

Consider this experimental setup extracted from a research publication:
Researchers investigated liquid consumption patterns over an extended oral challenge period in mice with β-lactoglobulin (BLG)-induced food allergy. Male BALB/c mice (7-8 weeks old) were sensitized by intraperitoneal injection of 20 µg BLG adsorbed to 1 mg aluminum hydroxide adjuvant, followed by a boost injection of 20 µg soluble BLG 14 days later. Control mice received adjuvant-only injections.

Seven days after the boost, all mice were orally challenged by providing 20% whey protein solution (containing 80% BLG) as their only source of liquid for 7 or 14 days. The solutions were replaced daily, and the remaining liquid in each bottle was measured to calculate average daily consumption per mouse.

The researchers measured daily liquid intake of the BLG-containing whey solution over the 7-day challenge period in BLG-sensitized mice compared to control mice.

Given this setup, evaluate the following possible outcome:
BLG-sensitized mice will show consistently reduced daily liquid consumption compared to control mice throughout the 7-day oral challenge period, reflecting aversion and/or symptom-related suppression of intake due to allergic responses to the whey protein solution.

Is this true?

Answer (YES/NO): YES